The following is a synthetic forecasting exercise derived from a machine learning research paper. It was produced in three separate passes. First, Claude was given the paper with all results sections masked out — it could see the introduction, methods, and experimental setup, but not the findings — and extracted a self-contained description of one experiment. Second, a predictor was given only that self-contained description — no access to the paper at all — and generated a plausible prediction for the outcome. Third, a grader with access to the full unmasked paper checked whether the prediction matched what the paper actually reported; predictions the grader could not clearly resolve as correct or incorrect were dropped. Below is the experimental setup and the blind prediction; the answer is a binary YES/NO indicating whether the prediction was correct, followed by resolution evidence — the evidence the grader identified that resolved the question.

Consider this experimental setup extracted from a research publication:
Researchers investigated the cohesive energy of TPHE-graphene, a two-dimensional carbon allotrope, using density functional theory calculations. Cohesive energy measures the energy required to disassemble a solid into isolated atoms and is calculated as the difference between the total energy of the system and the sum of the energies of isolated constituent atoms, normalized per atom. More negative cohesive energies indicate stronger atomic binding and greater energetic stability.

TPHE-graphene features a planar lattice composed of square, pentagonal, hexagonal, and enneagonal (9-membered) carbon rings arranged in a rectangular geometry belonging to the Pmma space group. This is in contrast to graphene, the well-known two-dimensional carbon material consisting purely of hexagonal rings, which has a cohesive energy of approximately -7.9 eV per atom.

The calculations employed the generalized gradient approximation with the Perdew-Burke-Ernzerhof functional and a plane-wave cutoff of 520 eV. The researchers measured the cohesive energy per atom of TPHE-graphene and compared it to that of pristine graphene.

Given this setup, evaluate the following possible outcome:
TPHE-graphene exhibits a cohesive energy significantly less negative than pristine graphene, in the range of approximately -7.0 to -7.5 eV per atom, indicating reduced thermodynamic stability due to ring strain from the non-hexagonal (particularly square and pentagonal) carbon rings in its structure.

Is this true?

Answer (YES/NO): NO